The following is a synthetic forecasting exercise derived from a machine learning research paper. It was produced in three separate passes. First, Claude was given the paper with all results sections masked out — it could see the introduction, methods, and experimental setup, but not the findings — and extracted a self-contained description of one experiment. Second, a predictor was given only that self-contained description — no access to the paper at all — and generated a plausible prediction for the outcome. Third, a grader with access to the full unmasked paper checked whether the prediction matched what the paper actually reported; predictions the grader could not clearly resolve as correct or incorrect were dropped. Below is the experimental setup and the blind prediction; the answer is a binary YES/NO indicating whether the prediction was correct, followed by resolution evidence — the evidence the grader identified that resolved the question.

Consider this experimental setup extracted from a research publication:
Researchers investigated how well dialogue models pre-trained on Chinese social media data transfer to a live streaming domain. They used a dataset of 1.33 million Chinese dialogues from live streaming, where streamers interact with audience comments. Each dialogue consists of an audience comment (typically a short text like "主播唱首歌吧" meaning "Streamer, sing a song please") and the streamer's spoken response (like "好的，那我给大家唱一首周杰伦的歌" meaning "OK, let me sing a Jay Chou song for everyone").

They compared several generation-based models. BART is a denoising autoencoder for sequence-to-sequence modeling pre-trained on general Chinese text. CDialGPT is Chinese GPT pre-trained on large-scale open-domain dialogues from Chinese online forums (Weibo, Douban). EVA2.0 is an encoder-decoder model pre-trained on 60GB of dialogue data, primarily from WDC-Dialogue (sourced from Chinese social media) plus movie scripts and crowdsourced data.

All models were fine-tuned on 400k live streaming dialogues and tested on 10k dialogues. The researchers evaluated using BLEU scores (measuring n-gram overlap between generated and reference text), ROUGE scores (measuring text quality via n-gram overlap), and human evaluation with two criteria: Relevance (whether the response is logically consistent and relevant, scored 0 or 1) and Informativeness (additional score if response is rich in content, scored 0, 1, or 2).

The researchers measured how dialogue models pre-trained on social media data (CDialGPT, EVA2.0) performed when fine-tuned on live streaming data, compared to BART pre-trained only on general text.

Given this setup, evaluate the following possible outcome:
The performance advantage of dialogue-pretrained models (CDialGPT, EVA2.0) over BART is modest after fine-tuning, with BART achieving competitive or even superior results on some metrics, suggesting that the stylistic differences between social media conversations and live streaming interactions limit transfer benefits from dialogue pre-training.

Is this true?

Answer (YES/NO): NO